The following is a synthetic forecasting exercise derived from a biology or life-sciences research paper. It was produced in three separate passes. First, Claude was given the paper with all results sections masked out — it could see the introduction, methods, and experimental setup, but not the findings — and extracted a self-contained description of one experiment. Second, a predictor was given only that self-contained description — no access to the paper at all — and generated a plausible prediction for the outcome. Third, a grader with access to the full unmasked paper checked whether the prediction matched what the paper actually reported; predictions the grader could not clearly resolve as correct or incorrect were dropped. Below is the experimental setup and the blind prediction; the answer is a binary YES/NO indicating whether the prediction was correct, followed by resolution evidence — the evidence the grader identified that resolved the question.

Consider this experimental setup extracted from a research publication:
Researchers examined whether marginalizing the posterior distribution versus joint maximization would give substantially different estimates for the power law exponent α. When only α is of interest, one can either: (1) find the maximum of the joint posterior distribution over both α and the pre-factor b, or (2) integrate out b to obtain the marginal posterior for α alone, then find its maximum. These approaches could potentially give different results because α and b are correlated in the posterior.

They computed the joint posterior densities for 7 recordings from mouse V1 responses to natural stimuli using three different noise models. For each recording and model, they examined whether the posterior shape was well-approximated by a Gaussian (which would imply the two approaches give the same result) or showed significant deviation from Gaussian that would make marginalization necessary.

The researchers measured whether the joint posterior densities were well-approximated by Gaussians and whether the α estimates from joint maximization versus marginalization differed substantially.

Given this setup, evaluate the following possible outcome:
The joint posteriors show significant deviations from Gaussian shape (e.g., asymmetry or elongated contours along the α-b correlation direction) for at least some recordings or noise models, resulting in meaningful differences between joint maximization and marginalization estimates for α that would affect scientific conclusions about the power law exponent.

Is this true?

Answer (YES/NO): NO